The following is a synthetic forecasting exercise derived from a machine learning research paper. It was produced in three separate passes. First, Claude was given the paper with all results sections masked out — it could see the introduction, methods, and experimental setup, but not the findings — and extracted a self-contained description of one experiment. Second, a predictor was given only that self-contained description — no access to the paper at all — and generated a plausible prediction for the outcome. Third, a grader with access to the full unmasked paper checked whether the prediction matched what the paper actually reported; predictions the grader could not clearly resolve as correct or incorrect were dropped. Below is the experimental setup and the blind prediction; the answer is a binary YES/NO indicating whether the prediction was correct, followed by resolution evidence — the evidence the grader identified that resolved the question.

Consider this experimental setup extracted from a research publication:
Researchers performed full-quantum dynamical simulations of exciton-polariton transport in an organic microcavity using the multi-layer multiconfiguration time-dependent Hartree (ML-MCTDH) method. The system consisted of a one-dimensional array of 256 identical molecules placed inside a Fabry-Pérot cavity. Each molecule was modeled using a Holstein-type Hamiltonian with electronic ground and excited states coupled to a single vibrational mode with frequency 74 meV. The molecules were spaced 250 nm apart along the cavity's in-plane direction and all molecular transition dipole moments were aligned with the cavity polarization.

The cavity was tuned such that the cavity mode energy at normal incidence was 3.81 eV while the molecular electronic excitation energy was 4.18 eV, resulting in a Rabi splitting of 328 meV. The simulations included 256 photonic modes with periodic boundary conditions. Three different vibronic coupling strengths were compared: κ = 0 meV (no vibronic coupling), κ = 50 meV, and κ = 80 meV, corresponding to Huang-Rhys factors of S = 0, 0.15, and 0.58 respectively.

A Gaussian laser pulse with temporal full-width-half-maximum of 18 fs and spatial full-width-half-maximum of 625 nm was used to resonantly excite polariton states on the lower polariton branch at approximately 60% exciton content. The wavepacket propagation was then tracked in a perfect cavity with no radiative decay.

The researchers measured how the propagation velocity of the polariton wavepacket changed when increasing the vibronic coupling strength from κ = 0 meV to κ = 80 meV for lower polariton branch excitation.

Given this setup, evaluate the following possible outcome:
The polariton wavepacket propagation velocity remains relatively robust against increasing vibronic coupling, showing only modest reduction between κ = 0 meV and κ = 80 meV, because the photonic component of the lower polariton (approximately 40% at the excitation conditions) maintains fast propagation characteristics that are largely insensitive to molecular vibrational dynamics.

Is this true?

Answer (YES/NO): NO